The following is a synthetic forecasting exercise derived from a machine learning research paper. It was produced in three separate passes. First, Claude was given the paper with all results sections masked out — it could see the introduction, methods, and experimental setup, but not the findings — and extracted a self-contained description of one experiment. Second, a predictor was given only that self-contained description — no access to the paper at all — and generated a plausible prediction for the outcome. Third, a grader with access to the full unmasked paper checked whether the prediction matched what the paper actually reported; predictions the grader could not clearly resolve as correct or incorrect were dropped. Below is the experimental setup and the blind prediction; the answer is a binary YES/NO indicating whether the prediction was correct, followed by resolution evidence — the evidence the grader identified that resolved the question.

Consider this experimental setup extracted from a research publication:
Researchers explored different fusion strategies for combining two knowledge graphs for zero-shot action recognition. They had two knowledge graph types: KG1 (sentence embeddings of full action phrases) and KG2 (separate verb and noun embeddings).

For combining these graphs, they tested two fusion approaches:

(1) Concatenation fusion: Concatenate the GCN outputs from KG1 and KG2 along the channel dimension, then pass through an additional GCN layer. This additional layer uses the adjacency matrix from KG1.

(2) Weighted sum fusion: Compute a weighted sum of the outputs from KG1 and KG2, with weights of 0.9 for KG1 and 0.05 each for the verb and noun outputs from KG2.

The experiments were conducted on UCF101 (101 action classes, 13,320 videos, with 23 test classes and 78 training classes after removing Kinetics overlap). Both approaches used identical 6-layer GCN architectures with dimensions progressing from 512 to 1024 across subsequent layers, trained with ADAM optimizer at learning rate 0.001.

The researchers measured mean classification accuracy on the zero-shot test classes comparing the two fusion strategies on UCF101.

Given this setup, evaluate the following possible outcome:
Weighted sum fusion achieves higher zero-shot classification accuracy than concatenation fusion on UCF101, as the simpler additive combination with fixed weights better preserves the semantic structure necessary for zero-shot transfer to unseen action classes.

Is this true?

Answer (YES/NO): YES